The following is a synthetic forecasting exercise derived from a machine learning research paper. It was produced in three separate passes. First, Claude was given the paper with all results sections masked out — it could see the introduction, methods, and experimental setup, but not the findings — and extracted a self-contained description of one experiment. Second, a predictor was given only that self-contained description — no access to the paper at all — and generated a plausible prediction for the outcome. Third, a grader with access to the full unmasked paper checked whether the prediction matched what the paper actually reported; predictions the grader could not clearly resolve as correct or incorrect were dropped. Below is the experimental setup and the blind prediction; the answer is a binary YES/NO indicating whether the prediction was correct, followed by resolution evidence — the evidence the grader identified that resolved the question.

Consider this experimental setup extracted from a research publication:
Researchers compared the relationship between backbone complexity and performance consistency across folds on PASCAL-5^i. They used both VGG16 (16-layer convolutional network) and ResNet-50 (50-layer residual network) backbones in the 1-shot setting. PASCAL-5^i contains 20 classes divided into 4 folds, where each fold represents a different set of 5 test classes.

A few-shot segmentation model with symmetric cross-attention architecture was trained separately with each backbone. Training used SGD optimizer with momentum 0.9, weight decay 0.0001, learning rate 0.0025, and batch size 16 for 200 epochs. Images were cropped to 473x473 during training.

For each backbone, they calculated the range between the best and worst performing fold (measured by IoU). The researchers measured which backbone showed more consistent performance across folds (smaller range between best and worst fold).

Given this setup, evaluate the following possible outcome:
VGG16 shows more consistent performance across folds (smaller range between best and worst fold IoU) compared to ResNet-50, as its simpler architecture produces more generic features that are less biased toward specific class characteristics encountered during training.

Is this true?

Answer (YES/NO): NO